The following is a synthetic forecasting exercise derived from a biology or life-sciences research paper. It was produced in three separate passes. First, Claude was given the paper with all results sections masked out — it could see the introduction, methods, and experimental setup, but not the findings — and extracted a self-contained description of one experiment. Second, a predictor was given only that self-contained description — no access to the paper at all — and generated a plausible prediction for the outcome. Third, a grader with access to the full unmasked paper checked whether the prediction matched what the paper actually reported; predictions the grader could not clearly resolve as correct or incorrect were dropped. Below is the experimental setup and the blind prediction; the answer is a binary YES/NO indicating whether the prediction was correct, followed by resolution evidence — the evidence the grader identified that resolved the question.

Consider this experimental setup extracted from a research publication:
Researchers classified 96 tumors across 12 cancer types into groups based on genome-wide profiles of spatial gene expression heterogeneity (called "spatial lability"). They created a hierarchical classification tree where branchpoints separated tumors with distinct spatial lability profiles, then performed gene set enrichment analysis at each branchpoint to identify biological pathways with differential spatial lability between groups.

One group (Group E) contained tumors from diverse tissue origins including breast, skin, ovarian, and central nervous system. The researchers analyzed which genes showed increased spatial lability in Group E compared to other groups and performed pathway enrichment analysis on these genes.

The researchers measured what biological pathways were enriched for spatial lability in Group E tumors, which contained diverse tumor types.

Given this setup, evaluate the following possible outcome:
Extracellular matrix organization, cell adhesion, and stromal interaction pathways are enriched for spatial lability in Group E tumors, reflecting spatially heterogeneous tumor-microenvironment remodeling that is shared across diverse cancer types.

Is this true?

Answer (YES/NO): NO